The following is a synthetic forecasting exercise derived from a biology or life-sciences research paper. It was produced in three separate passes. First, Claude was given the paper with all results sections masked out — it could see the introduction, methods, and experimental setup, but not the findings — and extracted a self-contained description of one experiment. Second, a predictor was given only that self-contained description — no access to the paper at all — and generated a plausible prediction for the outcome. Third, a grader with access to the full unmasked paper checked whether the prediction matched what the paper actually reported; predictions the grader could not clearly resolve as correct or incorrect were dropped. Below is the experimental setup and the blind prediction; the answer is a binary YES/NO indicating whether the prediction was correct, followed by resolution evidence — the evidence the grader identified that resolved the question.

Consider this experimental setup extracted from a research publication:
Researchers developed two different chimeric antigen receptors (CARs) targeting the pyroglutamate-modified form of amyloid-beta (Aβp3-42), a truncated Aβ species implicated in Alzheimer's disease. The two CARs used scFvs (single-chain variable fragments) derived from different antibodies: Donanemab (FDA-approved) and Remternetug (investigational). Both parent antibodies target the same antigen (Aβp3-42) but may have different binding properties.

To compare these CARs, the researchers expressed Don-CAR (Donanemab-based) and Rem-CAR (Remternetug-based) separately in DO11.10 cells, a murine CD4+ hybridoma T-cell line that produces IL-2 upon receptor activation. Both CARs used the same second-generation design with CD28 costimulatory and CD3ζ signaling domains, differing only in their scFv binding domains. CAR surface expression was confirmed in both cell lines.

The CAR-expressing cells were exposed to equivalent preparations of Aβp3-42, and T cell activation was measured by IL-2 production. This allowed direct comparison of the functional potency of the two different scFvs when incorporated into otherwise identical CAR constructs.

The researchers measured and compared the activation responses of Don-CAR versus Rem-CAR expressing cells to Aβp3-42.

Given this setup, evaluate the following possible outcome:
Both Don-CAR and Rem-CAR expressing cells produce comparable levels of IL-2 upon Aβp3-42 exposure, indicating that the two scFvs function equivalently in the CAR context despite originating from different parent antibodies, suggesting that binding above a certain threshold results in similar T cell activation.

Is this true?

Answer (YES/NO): NO